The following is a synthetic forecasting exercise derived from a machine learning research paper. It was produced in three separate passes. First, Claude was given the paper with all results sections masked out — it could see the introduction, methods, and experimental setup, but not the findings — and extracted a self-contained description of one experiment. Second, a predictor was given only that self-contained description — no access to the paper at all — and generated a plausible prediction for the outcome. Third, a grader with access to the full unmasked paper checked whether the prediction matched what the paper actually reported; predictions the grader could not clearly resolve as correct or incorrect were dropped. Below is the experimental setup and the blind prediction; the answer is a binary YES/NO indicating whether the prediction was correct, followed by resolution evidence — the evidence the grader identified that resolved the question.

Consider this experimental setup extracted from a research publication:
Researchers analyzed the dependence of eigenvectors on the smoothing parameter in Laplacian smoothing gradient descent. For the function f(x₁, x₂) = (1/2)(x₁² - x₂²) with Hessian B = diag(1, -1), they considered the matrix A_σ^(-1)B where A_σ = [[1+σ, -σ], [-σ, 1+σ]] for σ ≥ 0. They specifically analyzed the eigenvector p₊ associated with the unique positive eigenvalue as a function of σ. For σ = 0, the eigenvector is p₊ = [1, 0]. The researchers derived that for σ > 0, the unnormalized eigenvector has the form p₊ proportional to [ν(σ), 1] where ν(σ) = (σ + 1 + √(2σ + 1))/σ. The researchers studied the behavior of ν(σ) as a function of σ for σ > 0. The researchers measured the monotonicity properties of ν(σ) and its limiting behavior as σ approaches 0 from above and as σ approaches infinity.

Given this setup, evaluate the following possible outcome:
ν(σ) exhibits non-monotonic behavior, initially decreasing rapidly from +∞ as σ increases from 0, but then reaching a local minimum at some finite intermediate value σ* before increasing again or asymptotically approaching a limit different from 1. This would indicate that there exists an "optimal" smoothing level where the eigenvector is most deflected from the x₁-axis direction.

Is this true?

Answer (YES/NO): NO